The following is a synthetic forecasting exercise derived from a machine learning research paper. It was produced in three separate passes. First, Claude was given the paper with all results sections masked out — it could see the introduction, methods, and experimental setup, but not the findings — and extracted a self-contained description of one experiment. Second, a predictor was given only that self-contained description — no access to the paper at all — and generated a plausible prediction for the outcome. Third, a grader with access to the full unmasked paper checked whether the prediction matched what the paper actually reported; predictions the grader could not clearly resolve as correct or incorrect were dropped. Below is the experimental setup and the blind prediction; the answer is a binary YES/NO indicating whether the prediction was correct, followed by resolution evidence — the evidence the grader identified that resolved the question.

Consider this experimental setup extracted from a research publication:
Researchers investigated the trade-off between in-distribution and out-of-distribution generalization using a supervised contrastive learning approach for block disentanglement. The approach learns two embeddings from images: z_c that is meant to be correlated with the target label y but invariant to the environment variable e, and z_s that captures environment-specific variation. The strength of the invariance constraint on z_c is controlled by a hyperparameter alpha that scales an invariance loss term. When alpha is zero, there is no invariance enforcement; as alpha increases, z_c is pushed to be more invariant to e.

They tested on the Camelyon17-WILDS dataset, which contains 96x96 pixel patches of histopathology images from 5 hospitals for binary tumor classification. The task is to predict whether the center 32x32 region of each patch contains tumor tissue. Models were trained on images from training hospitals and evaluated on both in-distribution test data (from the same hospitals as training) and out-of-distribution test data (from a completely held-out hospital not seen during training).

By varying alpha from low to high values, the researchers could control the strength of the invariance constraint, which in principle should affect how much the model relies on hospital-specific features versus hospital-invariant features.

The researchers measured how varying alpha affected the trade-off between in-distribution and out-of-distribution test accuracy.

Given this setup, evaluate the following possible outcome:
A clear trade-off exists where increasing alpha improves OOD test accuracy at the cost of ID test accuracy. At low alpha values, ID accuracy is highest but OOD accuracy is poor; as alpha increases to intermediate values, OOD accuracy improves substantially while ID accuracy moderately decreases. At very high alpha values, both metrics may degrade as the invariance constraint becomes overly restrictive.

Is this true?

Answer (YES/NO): NO